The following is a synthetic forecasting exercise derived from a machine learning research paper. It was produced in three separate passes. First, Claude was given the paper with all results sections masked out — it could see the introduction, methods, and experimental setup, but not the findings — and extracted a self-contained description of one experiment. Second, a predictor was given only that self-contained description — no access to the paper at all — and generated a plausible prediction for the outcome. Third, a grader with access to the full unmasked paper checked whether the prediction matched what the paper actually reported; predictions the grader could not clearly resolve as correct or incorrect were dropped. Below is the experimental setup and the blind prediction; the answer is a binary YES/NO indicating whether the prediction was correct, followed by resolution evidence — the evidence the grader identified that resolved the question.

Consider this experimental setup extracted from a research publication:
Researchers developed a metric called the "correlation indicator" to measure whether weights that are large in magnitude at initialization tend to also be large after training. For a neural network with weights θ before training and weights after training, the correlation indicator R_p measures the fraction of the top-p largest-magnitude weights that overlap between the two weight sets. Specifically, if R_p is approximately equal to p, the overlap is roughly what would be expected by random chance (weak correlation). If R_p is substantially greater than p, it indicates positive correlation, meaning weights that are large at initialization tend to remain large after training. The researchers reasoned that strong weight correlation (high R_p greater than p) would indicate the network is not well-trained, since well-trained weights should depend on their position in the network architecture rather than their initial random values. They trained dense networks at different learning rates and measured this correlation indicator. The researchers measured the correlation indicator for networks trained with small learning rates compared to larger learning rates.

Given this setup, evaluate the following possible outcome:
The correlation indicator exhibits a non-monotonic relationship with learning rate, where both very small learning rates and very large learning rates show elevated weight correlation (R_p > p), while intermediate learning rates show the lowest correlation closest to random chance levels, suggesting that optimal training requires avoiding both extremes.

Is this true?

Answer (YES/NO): NO